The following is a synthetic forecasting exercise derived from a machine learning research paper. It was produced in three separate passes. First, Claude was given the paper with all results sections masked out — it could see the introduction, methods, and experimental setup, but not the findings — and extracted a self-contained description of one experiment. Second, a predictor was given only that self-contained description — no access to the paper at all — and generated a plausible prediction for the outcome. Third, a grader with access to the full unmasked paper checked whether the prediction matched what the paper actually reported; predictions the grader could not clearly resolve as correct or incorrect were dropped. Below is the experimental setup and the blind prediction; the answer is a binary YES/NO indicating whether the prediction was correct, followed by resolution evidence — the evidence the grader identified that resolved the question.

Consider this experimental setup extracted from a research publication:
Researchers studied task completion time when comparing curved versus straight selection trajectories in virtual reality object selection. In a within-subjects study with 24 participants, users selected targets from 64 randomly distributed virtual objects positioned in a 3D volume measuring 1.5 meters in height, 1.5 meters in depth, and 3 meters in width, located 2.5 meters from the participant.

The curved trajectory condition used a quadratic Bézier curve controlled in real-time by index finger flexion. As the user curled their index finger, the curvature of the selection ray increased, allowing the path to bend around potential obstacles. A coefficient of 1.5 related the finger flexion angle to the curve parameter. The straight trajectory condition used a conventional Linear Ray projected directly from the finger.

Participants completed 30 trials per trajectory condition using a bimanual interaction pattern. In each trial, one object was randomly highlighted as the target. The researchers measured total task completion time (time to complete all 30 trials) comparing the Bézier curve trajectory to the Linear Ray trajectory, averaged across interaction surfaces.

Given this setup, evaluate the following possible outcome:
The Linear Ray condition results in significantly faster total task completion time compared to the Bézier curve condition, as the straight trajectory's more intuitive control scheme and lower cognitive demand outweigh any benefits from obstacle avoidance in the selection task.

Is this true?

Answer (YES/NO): YES